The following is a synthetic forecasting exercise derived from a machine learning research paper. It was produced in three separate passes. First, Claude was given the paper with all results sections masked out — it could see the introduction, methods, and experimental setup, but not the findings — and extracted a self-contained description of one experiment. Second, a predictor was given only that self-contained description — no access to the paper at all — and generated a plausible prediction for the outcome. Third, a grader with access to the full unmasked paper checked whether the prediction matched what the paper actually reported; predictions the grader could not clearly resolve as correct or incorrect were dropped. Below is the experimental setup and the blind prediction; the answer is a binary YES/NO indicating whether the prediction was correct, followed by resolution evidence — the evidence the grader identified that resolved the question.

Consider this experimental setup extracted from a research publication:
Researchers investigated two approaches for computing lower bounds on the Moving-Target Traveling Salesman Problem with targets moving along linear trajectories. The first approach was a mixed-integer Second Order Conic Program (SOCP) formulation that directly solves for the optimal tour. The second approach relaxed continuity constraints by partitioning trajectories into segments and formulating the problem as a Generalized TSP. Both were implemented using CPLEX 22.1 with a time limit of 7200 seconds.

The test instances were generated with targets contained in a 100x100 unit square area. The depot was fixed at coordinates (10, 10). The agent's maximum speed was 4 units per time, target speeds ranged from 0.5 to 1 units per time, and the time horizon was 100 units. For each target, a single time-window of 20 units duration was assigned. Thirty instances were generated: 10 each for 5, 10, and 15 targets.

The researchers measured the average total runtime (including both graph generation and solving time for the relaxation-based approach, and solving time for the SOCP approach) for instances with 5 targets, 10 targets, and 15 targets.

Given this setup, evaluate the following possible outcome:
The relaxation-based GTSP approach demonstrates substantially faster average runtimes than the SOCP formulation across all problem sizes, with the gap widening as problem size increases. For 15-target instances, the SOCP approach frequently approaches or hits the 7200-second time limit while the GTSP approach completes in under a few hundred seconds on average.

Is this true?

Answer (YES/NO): NO